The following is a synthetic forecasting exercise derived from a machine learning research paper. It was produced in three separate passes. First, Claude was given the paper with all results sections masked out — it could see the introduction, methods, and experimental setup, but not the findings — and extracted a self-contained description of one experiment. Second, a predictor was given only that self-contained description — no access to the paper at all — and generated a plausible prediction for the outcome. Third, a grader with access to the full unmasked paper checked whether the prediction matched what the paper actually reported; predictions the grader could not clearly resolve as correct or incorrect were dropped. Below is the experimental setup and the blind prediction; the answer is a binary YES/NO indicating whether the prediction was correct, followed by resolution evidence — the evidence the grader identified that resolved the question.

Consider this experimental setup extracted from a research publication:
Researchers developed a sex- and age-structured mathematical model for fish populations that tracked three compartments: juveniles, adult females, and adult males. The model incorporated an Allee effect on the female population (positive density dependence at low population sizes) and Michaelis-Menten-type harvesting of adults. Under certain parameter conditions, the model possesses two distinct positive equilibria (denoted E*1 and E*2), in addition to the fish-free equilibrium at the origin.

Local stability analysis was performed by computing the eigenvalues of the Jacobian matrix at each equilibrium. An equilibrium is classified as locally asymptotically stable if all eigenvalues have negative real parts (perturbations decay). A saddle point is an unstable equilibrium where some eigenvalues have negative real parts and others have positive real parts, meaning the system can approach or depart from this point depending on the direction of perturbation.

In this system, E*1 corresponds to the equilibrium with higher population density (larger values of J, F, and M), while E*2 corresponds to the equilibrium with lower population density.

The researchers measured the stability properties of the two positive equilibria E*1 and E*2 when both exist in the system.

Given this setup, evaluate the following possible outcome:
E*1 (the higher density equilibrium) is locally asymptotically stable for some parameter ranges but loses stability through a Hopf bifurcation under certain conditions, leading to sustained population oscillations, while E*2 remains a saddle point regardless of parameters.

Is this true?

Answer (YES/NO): NO